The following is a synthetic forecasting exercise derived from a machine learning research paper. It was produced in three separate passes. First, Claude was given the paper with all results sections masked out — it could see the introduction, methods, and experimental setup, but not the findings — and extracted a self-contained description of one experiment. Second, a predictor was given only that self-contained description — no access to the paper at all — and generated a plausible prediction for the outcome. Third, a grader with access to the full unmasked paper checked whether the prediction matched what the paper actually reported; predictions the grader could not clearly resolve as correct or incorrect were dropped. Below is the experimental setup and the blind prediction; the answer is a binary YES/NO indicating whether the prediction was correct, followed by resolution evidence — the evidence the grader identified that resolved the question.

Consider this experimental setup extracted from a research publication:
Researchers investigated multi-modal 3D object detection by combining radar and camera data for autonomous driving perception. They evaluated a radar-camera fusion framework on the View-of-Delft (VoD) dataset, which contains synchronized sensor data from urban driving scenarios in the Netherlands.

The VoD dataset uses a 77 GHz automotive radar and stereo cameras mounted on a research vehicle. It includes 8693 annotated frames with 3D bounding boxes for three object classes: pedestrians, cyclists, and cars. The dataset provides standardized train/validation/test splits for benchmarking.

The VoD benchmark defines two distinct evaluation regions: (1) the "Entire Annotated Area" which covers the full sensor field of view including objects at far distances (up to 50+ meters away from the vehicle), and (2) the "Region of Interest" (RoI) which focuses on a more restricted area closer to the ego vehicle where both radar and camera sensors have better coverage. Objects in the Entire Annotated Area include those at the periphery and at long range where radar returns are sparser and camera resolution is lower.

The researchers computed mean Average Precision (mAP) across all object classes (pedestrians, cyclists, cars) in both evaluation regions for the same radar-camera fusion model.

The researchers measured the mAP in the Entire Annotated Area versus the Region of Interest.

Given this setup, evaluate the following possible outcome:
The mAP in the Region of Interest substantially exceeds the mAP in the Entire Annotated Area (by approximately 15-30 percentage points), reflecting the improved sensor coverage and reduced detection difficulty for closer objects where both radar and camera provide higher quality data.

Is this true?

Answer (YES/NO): YES